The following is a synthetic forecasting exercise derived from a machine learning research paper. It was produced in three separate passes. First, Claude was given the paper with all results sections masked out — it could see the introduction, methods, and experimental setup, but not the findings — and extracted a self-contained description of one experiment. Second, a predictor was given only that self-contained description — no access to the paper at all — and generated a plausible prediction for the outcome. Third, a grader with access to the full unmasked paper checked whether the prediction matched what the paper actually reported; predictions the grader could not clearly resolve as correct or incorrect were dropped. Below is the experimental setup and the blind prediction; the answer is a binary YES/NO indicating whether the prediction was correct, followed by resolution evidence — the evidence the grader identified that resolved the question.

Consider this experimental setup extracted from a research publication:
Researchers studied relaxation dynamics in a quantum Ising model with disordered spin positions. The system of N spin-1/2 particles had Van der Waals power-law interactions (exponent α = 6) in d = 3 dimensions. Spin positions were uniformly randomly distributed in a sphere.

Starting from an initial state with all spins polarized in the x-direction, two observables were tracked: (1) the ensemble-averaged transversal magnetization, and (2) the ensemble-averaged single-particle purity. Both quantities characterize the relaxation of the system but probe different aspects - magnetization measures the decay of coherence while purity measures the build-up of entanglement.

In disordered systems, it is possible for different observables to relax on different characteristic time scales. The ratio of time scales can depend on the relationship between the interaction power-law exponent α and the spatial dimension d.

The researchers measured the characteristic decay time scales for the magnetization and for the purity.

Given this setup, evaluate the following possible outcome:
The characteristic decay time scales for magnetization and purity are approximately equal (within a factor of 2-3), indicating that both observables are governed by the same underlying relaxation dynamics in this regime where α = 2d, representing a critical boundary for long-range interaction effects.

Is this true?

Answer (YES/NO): NO